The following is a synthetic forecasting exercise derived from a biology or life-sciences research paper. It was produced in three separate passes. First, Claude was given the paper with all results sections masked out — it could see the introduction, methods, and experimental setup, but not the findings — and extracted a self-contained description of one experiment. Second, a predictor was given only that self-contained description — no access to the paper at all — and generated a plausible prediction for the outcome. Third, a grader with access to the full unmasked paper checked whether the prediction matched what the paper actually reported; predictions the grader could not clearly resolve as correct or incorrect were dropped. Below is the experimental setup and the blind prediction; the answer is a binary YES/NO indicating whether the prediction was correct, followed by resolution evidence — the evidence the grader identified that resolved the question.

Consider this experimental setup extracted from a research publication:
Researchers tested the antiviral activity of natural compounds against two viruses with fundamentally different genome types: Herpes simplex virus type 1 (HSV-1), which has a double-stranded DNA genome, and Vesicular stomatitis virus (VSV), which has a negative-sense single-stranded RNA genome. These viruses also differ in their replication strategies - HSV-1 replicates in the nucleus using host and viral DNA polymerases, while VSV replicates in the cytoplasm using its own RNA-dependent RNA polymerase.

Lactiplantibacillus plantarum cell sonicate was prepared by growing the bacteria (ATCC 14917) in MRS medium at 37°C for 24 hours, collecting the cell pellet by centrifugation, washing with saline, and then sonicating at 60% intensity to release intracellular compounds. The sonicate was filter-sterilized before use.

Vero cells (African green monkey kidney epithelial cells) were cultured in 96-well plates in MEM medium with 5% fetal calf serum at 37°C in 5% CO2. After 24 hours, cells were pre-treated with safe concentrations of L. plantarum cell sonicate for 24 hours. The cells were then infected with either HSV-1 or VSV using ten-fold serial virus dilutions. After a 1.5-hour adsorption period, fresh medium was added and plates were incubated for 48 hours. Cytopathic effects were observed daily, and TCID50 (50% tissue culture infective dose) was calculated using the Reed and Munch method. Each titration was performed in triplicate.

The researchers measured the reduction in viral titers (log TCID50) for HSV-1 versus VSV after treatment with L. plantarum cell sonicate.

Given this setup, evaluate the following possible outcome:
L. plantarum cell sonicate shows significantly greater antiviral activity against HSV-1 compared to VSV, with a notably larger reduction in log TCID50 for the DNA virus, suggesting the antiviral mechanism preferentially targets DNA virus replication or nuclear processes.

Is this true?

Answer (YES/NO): YES